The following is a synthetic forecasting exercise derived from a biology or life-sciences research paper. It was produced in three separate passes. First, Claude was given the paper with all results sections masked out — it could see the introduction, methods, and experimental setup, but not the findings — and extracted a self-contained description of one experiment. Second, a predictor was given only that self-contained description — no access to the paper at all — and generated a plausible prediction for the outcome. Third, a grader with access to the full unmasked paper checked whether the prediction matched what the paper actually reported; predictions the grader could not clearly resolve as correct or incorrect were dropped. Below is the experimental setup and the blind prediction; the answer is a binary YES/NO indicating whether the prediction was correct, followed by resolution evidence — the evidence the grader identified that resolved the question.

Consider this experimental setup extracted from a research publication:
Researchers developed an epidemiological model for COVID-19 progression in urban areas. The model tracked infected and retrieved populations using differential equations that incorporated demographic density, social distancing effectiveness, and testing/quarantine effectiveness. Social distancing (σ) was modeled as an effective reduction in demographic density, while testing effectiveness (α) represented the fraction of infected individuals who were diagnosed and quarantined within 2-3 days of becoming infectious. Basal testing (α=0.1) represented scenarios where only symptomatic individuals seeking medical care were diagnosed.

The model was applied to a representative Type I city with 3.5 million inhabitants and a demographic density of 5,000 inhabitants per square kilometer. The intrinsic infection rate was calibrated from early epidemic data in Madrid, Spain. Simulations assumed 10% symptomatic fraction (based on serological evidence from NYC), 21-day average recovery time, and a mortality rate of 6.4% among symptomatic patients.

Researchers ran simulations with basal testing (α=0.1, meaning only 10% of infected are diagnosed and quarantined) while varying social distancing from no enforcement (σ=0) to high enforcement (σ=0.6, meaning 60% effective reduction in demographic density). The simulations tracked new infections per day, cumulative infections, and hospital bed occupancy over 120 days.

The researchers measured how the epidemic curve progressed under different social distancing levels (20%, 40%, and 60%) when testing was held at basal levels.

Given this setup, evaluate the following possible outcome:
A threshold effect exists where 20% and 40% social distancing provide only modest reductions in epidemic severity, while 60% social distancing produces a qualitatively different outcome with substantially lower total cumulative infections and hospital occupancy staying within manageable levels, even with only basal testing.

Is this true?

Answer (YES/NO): YES